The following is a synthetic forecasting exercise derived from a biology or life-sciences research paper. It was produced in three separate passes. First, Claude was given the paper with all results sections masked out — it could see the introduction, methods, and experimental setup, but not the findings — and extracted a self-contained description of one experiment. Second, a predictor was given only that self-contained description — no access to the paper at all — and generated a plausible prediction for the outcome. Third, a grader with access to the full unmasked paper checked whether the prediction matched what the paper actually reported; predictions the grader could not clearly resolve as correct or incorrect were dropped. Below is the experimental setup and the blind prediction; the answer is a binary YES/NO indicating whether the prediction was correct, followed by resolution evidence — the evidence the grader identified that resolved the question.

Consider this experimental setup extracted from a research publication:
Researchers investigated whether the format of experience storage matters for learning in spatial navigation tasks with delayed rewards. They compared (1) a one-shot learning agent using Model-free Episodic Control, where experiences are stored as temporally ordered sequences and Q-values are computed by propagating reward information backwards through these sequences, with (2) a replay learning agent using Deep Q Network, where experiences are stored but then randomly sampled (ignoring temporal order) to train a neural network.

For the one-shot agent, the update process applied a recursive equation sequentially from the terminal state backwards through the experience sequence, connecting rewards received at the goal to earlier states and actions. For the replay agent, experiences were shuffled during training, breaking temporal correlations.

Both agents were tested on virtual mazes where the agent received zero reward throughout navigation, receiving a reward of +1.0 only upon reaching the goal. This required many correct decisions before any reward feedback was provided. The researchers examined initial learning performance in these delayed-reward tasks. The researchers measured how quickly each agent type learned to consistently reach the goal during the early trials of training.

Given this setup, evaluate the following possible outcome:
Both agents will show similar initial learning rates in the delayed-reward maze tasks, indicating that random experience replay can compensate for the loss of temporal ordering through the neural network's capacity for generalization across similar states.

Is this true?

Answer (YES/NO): NO